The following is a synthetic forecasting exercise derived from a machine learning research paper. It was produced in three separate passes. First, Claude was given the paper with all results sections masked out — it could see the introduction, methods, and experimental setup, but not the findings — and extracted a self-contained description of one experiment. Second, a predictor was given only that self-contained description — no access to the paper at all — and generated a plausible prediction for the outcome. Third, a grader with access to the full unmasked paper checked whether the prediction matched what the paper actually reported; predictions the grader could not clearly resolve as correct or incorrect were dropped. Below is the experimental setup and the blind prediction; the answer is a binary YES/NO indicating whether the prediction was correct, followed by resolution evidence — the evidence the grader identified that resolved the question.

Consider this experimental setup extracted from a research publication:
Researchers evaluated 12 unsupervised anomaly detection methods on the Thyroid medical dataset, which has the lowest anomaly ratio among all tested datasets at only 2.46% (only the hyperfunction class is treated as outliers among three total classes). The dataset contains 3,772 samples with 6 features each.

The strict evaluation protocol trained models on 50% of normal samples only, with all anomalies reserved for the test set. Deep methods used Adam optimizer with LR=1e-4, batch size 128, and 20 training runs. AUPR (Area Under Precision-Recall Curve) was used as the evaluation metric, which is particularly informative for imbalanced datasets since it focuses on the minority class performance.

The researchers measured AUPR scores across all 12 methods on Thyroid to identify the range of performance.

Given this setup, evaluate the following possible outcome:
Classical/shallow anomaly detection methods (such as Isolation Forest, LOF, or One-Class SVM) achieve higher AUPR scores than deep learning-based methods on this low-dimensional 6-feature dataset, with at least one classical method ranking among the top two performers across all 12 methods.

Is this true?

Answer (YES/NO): NO